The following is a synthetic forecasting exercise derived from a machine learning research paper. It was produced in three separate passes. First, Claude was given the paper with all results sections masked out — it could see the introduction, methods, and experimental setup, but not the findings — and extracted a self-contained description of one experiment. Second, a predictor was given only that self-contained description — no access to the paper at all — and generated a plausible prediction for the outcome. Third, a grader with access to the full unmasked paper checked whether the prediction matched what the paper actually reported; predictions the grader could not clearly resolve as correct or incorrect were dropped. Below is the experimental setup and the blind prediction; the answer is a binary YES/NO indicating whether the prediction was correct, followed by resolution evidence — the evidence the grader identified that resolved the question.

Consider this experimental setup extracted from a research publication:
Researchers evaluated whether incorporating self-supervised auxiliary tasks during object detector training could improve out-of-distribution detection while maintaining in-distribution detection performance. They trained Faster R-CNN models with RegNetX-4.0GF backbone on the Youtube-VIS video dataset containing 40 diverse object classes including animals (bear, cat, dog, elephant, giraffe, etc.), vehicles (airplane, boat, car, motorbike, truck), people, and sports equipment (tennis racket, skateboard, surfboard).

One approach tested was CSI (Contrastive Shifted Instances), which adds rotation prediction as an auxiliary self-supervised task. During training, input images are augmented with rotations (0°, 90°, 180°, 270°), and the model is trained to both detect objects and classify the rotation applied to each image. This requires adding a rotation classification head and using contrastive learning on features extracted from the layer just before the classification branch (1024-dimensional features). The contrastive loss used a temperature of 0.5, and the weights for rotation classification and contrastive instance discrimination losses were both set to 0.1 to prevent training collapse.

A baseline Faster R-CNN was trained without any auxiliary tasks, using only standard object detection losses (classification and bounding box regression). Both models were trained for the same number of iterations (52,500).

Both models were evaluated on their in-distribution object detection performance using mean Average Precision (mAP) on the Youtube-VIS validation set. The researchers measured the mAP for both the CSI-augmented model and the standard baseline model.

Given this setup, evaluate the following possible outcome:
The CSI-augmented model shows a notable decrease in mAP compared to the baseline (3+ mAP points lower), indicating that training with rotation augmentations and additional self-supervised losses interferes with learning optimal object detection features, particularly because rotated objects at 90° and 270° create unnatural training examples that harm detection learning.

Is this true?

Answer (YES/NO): NO